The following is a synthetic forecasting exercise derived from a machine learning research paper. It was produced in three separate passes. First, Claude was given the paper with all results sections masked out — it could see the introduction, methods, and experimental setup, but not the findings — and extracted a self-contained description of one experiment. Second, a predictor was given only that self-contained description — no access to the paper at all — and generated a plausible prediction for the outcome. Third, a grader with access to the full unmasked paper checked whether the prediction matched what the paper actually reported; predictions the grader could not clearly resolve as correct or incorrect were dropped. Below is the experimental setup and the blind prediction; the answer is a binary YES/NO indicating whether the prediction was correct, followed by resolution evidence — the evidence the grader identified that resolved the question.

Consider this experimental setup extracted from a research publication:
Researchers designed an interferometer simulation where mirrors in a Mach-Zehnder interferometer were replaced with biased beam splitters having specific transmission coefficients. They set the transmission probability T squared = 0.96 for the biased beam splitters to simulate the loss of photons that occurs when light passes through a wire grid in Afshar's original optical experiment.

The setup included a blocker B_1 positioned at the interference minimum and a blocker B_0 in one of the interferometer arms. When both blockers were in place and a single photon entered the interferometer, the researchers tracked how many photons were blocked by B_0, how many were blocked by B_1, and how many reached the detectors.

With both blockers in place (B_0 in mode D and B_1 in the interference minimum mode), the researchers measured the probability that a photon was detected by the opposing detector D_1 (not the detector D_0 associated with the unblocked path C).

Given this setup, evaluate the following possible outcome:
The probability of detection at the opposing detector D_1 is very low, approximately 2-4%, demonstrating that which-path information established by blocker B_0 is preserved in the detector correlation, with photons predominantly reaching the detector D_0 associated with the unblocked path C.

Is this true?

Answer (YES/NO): NO